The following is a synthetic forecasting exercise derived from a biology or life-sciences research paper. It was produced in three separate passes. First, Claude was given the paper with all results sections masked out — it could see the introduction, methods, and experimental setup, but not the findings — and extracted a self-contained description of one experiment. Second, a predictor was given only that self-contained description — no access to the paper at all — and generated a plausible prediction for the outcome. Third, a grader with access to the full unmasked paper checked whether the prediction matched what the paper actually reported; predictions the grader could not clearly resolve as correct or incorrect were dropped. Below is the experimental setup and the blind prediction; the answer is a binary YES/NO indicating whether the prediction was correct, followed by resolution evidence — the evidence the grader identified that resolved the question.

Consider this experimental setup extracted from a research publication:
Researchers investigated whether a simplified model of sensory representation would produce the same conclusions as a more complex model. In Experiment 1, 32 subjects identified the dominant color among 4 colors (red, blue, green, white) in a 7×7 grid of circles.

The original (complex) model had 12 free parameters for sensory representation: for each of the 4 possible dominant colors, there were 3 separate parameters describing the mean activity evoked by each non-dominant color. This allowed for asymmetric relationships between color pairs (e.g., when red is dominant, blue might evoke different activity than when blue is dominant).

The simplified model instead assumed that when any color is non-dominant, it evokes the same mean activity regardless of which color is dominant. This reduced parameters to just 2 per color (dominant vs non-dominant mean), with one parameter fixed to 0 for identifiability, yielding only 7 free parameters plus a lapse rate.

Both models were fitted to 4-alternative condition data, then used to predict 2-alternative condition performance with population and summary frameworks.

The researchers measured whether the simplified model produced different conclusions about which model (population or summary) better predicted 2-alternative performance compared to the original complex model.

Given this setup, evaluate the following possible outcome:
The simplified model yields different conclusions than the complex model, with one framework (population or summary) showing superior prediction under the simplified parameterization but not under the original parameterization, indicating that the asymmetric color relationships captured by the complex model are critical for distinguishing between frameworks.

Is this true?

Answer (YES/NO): NO